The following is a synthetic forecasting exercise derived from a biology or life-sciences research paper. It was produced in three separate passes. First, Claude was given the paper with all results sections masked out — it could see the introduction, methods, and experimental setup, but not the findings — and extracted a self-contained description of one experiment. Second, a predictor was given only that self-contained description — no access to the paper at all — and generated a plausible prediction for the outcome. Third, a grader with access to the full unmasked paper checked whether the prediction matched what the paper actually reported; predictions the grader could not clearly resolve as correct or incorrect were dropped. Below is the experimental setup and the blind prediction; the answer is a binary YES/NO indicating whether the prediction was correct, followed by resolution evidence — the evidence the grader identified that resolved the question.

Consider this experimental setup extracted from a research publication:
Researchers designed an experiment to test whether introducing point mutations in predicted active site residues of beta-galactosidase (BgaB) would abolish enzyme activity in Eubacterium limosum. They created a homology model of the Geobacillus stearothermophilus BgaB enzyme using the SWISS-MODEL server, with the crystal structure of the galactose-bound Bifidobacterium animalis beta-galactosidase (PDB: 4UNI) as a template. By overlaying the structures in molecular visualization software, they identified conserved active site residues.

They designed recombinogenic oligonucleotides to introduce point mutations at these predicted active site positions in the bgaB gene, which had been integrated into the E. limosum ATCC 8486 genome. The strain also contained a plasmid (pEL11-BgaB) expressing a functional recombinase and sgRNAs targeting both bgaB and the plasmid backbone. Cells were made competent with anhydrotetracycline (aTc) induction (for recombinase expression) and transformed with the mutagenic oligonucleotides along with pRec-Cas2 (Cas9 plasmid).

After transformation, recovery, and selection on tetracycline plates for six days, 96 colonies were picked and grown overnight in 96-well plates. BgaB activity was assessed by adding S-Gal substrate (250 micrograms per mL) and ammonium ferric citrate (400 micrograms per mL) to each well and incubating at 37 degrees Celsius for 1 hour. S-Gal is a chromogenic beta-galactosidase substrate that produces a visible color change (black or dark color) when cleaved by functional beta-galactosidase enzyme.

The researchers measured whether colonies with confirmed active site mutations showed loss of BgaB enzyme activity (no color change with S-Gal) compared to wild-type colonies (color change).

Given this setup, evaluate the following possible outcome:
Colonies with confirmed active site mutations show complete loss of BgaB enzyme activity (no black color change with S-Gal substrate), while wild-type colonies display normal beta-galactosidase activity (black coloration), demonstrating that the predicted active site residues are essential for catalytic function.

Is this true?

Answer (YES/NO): YES